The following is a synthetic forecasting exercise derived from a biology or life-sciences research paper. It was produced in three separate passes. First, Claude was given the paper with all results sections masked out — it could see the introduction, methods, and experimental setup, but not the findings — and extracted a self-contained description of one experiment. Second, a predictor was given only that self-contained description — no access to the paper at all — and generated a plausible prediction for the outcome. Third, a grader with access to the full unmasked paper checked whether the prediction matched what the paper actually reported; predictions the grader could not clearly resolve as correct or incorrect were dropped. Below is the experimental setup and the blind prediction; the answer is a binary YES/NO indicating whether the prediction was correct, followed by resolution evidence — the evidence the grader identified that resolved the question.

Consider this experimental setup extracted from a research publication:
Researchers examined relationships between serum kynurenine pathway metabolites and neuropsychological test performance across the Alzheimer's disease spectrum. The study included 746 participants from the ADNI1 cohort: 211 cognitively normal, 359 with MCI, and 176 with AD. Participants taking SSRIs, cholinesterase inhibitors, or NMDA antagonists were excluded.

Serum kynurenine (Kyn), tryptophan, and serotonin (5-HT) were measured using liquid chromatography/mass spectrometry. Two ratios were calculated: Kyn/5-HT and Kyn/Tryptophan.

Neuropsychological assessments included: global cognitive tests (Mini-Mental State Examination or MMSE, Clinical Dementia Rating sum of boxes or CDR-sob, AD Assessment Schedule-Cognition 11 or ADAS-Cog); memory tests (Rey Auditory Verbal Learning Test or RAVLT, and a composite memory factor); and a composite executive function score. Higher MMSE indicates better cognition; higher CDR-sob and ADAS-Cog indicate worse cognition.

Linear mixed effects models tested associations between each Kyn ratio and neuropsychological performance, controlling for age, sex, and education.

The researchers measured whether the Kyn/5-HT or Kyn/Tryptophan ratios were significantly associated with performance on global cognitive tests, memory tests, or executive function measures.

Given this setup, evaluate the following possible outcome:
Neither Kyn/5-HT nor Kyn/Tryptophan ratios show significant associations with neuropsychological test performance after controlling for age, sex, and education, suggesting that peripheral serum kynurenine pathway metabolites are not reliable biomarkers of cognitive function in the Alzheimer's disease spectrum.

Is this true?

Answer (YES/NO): NO